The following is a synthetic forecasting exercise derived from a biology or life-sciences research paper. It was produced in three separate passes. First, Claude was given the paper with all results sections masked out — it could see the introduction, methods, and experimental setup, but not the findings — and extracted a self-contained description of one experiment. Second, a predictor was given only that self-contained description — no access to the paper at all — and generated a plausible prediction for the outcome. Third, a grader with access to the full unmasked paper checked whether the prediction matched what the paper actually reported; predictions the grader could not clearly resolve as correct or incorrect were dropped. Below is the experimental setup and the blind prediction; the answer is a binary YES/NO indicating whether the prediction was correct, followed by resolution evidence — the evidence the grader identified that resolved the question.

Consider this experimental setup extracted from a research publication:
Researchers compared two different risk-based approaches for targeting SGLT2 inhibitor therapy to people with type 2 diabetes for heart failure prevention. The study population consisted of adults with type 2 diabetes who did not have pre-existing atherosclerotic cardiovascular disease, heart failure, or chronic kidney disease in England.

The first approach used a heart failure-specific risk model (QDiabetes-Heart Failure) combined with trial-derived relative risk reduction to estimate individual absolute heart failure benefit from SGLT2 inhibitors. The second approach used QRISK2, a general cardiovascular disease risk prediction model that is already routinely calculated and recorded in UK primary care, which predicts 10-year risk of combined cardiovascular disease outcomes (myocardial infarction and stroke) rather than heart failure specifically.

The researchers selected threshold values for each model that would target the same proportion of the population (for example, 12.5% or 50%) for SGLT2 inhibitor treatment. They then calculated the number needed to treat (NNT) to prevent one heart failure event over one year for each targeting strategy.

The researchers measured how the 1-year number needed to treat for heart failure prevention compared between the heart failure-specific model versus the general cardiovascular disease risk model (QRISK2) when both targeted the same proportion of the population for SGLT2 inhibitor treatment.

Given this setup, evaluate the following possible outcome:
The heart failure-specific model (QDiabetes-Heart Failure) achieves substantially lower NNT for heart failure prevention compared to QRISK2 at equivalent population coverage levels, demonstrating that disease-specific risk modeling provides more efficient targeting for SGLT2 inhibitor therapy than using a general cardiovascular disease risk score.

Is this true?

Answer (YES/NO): NO